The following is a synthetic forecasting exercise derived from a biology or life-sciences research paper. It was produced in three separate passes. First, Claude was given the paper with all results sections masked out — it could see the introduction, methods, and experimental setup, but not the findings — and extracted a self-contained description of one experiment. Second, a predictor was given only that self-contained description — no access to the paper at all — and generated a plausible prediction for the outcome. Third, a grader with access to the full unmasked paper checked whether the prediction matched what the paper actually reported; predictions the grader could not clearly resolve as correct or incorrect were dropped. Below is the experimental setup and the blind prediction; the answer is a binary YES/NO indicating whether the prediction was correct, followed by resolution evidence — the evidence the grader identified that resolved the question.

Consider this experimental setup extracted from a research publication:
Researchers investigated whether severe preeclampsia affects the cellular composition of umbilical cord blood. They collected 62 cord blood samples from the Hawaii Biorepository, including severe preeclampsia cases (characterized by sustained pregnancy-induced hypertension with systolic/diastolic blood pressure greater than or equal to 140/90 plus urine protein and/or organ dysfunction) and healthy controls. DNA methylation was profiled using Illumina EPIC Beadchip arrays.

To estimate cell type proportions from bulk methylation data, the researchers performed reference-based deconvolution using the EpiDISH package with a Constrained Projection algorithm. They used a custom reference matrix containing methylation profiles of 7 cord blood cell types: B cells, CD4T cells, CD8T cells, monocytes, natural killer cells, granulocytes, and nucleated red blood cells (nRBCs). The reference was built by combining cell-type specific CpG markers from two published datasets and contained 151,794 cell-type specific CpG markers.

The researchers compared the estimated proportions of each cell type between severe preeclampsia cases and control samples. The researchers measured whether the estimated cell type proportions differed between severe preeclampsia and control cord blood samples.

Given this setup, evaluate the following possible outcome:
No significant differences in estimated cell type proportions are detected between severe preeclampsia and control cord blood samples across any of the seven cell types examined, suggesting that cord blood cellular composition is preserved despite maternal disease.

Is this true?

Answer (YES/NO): NO